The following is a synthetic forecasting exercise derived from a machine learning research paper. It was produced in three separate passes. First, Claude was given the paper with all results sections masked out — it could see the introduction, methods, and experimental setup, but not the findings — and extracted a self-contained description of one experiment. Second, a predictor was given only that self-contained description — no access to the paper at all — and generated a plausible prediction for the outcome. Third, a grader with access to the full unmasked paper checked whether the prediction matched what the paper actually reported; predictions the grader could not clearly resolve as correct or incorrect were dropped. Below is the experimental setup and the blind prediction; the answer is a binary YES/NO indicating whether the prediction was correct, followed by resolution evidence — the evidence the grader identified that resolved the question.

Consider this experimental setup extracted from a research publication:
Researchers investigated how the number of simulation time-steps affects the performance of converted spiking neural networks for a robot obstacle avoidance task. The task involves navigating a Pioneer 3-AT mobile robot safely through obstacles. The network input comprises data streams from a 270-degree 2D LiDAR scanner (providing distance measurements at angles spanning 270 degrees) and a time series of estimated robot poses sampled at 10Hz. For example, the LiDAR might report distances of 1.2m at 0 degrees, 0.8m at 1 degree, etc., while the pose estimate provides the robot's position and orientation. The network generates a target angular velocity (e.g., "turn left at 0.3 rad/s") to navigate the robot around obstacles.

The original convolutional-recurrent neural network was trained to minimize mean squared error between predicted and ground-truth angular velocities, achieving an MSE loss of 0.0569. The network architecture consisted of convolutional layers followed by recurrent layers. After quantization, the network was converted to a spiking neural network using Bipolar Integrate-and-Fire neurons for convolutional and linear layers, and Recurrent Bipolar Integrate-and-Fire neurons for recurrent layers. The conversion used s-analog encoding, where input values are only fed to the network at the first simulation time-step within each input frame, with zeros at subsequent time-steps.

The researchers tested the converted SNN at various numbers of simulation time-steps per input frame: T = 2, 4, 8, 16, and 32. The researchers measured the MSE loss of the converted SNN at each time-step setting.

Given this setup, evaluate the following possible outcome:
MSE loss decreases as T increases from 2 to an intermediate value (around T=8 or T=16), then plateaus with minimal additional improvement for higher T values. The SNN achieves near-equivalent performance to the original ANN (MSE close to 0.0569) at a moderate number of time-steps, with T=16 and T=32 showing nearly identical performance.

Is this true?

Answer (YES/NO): NO